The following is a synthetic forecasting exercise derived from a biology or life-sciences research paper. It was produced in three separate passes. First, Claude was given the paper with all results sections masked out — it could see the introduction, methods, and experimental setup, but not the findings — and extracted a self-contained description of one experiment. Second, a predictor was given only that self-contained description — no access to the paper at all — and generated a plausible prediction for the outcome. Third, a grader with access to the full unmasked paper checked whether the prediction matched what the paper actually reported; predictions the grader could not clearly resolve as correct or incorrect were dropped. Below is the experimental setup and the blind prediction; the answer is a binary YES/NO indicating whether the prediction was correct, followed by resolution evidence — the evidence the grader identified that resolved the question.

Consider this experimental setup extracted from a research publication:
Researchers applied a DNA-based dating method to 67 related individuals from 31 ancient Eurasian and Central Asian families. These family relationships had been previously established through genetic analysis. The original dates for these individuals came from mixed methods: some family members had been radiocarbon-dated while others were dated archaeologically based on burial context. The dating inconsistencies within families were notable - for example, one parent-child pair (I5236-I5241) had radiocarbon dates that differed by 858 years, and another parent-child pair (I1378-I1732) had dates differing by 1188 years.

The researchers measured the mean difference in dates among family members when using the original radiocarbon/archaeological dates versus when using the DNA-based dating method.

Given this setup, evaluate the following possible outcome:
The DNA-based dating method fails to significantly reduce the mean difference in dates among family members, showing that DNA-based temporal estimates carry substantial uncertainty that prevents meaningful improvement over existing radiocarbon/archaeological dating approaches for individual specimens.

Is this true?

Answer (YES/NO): NO